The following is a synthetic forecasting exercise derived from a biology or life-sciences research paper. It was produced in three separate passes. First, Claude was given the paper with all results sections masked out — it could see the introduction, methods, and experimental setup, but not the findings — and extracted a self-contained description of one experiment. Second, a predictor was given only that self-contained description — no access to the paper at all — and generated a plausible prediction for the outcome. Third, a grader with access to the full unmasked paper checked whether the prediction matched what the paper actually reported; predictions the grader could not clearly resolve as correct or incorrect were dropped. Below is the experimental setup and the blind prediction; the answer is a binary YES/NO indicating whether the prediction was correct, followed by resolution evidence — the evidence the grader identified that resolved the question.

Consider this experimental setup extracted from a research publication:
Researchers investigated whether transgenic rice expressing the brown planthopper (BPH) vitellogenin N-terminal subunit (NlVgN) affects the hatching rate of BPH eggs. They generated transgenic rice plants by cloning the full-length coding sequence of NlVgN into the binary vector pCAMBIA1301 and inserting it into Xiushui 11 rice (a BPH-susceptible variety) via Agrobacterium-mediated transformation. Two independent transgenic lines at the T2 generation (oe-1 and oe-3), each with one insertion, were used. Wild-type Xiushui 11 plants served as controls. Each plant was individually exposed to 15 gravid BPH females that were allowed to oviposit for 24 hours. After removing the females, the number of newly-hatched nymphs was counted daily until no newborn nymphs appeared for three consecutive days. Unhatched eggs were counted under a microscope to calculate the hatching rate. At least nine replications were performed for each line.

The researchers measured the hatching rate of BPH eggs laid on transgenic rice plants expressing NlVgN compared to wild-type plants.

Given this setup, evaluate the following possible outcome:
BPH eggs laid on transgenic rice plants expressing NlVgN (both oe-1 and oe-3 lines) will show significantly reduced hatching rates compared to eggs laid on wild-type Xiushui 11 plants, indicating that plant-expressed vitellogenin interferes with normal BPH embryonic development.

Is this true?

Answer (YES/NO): YES